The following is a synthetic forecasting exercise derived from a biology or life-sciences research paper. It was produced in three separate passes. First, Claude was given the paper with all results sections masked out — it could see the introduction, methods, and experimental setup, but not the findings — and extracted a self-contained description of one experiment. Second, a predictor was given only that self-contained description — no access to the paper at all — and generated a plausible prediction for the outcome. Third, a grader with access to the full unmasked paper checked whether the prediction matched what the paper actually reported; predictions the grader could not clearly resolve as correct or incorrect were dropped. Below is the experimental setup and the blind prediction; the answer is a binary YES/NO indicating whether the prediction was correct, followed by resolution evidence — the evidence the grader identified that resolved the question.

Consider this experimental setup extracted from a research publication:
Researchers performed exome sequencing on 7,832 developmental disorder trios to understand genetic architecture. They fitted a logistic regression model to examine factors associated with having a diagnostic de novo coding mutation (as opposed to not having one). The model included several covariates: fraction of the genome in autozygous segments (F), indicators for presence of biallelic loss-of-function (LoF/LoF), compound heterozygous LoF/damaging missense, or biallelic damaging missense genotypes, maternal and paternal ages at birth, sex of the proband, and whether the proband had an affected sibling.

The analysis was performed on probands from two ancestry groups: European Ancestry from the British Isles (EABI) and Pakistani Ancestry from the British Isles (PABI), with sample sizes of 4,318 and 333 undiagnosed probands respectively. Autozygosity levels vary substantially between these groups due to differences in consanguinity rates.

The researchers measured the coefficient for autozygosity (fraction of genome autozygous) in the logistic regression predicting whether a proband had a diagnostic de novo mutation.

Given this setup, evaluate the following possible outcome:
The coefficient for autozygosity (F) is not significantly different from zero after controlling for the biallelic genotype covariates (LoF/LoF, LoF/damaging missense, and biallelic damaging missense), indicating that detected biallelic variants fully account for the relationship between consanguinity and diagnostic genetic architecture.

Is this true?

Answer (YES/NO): NO